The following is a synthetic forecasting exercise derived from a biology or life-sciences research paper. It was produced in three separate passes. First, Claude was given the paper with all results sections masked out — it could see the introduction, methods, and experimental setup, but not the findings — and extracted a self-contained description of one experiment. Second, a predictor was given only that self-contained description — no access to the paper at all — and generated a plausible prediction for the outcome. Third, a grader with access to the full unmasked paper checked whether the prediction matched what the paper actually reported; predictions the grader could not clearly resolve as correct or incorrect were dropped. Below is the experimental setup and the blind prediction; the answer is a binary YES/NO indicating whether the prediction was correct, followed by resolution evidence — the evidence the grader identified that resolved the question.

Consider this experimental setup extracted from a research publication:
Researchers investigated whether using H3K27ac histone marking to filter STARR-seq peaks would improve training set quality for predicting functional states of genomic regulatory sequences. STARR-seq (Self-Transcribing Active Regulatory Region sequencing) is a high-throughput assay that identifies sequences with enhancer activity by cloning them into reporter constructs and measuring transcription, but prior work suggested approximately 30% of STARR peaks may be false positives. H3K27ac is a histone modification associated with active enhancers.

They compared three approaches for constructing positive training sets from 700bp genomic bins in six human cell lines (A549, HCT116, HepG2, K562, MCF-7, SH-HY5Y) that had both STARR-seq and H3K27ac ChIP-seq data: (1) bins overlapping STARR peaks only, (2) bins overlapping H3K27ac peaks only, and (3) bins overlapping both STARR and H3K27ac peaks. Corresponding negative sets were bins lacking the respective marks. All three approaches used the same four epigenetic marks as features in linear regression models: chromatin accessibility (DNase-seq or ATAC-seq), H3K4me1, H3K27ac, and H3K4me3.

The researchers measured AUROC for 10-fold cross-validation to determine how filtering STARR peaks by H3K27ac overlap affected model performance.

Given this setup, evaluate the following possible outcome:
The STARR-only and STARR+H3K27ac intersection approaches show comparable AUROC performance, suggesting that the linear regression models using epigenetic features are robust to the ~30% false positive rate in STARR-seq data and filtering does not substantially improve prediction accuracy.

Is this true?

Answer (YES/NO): NO